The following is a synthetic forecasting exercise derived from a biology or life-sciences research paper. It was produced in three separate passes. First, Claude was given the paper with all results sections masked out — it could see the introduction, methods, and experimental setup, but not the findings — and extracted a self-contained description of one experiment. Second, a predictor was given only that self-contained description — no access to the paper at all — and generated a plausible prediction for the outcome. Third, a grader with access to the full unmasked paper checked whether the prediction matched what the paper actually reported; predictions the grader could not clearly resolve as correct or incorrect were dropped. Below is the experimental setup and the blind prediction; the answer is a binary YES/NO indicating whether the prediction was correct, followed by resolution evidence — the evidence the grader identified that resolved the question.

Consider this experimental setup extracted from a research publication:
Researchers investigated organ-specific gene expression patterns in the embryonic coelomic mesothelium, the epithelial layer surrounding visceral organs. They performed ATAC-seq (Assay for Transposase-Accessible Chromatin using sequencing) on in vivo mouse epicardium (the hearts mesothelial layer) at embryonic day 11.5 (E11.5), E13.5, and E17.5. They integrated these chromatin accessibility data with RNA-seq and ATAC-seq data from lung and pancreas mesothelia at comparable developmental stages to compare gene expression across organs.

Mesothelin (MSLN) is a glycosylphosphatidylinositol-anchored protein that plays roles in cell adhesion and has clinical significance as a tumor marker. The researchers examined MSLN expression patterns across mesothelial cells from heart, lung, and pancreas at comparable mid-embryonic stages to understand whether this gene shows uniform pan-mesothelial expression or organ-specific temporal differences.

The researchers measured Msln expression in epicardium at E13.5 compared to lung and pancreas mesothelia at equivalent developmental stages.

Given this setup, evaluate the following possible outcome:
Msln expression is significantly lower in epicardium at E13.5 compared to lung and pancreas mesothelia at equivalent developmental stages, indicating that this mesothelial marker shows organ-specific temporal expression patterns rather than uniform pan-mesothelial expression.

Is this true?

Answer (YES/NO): NO